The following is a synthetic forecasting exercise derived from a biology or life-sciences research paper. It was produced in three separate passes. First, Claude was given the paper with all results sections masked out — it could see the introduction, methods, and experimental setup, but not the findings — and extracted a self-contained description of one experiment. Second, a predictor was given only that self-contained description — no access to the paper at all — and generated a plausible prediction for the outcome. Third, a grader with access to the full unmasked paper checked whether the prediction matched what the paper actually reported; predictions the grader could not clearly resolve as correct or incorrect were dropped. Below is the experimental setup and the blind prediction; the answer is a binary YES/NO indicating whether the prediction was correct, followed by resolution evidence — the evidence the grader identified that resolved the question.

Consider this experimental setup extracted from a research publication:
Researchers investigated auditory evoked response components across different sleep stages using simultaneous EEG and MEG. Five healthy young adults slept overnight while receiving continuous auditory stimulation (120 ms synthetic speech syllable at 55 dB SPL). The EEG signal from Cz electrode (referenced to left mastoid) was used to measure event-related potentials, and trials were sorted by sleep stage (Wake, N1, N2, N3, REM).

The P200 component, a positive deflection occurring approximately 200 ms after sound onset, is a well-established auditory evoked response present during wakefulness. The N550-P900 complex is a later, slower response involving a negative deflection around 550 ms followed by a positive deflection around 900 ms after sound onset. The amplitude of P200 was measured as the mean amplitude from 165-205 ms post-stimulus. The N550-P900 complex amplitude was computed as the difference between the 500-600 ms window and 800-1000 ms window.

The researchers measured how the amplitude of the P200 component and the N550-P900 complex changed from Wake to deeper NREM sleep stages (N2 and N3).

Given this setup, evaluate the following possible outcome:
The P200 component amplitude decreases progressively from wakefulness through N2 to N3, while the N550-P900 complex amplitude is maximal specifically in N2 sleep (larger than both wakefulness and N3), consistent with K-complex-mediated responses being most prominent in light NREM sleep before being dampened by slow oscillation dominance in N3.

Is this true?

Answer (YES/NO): NO